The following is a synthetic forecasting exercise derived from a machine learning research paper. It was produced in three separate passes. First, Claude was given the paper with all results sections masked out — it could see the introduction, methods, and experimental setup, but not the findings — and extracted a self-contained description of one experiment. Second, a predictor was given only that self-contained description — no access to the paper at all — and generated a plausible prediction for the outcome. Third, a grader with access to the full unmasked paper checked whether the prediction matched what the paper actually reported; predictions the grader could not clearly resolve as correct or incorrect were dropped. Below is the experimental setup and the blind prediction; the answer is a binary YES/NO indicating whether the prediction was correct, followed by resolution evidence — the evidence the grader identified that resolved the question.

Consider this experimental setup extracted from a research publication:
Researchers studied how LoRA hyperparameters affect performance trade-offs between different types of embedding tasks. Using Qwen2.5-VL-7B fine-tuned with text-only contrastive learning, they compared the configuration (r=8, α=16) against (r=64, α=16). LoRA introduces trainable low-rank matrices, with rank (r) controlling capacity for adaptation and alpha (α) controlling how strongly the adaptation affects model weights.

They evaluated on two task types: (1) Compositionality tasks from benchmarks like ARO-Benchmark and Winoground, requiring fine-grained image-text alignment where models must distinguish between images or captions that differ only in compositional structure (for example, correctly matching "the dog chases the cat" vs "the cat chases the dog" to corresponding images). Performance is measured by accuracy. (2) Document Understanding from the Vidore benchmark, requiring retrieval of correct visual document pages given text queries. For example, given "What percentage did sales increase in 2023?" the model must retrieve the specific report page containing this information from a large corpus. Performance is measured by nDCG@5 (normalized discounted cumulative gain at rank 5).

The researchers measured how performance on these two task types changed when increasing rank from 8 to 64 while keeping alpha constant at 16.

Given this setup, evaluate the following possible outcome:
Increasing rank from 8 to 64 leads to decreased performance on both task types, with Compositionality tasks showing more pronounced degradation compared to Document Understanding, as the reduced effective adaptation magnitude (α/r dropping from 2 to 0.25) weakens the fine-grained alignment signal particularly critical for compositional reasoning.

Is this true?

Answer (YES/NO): NO